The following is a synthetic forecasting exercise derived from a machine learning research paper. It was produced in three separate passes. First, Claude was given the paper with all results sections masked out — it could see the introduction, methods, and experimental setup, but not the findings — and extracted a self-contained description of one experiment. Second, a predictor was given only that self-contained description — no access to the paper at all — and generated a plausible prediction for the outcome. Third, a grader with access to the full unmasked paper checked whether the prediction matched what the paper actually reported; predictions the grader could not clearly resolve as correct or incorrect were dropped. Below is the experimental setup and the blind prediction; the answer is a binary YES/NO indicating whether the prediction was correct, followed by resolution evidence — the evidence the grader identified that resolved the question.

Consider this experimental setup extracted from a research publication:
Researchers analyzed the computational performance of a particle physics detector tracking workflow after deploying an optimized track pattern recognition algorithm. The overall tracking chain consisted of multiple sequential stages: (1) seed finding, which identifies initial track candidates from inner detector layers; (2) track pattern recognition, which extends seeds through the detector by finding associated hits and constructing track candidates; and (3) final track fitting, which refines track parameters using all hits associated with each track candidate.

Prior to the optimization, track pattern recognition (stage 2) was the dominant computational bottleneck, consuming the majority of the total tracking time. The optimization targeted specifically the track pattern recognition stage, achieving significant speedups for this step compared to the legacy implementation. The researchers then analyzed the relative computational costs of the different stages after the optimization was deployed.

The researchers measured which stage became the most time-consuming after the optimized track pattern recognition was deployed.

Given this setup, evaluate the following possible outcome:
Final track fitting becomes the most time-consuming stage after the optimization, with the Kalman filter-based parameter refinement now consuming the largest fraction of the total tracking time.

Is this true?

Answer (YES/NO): YES